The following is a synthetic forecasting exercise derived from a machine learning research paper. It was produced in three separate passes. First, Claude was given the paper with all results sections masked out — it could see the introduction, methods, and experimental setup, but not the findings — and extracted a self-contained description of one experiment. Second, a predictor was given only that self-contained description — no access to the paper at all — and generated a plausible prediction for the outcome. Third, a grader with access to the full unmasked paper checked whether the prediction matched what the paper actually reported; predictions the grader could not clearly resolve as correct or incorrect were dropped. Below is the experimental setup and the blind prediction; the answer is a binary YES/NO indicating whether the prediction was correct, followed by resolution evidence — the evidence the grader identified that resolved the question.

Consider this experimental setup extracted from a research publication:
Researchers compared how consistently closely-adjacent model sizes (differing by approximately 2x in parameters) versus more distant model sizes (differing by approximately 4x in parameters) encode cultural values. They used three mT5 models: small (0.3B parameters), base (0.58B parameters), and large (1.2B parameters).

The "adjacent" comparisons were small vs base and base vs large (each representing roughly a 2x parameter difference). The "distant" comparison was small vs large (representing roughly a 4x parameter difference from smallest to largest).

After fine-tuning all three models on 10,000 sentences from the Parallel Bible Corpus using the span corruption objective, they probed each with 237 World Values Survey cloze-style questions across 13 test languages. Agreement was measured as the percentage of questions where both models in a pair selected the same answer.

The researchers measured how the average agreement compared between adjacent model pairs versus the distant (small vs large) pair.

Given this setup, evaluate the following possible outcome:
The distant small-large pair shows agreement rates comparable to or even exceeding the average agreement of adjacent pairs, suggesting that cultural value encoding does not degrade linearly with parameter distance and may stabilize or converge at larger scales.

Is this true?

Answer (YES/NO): NO